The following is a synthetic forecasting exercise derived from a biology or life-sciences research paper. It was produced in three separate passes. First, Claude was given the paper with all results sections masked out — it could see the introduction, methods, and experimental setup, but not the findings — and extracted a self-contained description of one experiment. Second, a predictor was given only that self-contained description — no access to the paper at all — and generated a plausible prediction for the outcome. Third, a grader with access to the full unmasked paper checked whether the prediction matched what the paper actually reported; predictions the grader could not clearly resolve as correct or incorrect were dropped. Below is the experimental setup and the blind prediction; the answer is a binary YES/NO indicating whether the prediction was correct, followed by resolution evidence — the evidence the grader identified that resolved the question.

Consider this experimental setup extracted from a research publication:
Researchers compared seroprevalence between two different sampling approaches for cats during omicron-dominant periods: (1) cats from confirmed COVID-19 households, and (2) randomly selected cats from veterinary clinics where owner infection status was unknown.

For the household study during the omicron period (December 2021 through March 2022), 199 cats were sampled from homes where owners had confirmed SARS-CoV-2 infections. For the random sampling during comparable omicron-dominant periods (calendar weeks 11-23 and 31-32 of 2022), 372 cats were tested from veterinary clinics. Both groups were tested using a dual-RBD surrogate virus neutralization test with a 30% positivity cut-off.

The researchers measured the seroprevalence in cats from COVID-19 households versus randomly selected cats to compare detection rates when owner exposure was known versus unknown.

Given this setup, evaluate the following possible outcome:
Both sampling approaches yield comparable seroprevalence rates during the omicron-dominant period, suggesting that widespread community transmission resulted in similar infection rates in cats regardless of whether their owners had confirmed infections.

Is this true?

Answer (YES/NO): NO